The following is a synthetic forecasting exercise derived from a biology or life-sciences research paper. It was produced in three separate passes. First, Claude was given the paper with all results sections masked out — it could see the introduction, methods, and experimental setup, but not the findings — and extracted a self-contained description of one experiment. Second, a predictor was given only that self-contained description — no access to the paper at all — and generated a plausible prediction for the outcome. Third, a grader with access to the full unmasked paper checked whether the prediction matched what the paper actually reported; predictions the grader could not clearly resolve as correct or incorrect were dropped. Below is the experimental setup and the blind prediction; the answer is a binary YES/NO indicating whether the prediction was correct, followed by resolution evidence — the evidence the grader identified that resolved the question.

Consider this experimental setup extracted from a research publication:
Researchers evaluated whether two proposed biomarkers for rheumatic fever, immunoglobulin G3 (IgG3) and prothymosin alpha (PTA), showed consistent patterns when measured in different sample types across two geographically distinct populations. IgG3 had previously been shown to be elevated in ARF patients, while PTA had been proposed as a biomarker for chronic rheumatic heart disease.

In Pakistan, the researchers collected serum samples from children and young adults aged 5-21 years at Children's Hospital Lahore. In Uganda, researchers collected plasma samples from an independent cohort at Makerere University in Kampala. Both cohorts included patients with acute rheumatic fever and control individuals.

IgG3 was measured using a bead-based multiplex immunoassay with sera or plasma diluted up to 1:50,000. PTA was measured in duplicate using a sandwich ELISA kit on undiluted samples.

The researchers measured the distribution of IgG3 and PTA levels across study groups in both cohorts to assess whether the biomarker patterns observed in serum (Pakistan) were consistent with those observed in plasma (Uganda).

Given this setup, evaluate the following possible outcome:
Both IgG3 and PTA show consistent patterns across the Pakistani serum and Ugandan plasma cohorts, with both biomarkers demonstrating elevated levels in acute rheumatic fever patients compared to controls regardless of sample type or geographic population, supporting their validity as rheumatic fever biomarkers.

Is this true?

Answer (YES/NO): NO